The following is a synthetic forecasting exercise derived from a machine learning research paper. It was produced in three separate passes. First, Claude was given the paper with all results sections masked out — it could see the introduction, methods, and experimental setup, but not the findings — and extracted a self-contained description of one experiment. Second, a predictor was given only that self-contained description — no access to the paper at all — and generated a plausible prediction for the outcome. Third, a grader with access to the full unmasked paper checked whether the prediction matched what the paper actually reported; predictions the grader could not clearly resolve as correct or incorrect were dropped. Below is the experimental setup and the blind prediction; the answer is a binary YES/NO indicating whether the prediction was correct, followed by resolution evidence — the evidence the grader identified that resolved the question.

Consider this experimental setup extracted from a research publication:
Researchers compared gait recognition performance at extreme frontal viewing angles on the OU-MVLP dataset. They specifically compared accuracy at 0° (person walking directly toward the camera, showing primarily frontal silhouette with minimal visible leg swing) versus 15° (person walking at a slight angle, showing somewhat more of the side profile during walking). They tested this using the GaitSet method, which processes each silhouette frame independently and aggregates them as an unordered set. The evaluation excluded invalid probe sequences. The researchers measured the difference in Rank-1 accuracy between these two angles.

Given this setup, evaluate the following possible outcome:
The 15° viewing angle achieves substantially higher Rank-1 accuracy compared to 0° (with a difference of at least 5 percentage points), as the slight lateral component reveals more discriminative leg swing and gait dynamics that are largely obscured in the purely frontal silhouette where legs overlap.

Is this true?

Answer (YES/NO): YES